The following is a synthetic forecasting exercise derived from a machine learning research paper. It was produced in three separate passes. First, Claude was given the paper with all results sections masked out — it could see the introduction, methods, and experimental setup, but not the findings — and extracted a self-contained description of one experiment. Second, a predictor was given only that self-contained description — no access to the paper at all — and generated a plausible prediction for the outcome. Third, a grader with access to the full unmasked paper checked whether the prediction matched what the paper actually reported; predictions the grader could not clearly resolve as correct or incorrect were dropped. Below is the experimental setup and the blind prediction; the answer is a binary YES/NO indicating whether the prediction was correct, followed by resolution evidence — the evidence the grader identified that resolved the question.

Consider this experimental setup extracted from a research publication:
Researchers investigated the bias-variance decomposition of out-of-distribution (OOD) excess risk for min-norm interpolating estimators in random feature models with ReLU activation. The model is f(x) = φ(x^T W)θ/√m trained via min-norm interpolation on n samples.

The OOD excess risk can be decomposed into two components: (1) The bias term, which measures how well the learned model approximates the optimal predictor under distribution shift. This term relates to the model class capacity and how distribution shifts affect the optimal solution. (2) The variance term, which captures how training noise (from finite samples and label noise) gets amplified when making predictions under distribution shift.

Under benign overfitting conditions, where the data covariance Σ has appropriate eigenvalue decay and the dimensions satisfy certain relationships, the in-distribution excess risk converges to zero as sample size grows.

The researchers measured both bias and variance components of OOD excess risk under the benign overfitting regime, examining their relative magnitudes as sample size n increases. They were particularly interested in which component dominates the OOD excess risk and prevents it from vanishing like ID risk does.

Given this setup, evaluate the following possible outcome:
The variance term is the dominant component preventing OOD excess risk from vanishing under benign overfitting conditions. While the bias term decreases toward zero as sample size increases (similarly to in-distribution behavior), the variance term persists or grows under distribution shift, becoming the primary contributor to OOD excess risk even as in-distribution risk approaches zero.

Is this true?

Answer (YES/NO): YES